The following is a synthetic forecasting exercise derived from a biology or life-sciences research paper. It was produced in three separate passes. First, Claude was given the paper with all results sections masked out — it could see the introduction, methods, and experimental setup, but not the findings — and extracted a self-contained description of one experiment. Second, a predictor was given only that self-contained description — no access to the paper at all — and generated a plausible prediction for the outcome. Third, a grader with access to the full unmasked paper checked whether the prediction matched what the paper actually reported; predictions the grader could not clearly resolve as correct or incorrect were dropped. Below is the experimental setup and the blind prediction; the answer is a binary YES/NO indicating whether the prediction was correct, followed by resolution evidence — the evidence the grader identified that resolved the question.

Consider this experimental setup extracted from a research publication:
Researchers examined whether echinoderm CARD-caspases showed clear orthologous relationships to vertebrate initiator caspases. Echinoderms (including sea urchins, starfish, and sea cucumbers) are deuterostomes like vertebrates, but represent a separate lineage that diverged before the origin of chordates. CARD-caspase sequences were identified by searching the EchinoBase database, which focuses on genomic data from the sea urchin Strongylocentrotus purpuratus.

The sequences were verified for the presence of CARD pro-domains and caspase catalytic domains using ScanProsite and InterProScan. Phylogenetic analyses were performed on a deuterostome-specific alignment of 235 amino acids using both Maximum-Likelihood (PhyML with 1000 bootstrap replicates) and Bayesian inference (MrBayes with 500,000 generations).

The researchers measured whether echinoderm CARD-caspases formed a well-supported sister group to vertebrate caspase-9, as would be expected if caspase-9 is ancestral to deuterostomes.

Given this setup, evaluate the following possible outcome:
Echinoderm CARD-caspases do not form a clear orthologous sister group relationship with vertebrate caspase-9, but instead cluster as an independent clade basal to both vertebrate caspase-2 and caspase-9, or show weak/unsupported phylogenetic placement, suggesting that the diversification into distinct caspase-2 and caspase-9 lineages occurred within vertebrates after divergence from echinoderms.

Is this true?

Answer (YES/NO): NO